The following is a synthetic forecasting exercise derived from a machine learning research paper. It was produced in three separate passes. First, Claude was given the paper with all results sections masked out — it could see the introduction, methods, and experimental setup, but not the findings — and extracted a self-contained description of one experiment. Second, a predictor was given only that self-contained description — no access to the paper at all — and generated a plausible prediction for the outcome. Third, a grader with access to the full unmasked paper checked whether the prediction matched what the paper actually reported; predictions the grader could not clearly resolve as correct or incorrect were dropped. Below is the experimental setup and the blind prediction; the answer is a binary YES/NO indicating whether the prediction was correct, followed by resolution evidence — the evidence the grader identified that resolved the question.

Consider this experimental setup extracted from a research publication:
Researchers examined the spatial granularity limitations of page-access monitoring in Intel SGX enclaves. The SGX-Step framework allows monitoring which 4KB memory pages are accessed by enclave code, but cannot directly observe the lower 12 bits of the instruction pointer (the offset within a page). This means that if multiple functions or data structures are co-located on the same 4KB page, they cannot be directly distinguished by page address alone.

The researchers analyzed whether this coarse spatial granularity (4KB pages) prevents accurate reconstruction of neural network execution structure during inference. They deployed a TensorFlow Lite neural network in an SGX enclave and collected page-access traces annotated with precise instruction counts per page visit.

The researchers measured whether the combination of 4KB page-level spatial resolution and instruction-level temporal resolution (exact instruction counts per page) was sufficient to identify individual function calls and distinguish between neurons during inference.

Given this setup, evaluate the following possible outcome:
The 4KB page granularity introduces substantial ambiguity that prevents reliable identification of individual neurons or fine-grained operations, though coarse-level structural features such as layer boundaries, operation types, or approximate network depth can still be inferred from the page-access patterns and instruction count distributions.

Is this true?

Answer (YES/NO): NO